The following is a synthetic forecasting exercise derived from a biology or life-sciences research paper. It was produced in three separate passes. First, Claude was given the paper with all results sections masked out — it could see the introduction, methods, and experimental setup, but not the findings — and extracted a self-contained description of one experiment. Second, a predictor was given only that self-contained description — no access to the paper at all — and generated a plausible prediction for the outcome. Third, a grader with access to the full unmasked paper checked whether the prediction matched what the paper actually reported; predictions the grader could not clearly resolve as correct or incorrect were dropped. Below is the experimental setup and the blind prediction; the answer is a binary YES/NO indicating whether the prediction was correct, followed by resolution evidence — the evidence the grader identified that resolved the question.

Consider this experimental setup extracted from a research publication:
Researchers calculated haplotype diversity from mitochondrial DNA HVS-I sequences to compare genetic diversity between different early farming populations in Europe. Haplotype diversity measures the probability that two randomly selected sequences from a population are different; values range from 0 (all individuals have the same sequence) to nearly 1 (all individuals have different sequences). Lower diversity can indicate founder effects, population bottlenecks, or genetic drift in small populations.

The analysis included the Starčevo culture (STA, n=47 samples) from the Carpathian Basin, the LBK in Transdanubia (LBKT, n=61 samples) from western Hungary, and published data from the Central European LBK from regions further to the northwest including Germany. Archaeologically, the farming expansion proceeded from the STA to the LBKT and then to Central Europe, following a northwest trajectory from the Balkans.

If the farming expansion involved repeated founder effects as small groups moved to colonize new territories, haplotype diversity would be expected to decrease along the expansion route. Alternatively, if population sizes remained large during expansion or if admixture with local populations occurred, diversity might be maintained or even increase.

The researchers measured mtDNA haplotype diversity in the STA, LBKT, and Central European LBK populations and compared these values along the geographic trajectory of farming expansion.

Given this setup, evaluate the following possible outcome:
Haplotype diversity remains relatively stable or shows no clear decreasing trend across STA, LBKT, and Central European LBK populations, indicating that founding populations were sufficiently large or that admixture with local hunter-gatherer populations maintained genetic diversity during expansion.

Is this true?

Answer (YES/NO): YES